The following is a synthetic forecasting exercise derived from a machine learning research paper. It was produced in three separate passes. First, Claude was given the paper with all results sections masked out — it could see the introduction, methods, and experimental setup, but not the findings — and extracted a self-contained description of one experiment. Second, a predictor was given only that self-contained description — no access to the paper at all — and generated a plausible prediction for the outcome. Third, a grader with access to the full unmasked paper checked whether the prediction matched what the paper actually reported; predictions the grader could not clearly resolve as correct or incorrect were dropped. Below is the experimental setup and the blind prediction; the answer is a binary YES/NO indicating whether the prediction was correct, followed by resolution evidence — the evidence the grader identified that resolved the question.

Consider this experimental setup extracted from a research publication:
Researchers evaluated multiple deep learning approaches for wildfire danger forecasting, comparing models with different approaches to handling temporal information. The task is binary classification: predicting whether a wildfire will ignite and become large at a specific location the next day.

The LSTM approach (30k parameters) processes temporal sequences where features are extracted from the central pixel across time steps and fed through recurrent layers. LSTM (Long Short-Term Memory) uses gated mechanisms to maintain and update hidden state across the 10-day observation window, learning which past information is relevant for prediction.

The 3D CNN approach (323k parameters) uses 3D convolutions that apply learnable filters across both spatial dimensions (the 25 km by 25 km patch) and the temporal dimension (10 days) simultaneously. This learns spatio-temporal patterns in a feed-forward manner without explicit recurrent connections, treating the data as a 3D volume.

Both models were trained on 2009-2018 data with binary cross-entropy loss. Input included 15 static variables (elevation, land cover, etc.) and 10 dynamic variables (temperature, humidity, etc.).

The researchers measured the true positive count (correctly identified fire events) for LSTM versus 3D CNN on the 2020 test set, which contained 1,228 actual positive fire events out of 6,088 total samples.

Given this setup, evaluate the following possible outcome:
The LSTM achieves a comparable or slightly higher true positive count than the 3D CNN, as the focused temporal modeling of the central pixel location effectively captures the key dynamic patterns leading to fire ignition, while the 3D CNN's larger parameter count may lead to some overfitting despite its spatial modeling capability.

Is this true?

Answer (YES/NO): NO